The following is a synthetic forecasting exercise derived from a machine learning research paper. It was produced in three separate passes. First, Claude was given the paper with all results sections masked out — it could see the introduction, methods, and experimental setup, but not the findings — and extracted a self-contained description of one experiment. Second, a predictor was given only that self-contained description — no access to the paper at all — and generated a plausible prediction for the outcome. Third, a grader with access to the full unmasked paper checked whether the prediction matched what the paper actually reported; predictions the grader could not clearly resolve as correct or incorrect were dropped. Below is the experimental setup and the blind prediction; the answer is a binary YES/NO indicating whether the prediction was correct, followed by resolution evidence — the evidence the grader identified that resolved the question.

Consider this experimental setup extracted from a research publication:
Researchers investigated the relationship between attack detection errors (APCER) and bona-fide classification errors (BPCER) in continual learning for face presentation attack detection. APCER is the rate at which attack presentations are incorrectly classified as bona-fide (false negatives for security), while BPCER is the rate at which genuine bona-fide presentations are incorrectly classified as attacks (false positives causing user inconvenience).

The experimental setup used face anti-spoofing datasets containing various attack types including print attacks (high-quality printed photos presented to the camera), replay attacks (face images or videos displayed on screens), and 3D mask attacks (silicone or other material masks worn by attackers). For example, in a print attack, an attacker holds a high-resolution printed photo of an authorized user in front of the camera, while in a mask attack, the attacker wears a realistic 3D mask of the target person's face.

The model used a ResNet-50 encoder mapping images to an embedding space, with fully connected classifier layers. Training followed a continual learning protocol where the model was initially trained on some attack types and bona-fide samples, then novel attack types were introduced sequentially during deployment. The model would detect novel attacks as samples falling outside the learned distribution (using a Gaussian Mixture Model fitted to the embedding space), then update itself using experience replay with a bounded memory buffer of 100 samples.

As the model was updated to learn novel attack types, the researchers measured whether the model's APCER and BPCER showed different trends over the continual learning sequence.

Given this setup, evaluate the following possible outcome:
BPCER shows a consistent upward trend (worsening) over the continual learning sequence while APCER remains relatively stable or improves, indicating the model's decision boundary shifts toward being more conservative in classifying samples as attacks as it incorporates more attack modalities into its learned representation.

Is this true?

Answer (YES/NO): YES